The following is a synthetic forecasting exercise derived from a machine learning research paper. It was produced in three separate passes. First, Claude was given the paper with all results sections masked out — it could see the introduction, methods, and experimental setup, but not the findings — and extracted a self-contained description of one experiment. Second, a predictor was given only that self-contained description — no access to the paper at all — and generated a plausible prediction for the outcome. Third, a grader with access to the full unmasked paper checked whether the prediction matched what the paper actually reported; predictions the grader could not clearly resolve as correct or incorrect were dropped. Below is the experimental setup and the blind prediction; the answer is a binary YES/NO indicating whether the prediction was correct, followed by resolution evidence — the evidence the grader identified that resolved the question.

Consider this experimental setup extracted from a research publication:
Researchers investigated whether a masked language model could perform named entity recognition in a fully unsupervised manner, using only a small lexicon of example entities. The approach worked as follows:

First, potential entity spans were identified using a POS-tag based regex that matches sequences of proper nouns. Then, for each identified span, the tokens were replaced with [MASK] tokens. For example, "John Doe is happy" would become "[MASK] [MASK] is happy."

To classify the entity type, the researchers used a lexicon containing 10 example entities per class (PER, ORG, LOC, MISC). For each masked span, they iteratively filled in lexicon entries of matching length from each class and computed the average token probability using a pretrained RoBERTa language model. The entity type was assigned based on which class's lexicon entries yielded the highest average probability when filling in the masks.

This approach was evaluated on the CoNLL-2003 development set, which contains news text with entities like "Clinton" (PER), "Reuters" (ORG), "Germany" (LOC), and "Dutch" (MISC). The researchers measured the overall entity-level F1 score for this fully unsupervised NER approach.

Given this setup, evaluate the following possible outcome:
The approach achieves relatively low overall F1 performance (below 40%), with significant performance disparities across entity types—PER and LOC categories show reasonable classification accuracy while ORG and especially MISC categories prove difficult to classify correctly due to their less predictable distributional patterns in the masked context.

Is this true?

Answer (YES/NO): NO